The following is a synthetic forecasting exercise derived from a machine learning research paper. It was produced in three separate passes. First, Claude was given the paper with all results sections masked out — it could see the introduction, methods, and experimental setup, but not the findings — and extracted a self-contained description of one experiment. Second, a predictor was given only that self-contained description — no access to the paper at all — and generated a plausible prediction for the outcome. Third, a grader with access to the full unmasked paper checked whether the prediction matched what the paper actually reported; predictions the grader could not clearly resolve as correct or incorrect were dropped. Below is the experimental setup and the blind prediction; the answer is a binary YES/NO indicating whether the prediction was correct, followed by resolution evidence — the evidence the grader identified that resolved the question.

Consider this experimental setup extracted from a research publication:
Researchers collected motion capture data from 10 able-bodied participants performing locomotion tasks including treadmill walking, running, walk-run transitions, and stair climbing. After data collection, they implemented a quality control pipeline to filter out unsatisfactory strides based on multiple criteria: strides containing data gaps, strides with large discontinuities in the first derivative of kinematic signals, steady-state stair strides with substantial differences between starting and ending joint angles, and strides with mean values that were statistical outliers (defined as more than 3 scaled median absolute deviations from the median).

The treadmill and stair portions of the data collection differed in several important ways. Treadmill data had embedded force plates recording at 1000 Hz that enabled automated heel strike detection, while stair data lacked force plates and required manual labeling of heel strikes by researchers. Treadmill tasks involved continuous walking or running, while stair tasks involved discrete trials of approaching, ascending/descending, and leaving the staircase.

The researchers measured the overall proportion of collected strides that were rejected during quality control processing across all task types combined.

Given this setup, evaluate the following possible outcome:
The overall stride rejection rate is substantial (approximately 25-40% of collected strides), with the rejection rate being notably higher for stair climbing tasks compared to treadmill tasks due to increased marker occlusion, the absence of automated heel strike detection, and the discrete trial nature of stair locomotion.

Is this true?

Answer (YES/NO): NO